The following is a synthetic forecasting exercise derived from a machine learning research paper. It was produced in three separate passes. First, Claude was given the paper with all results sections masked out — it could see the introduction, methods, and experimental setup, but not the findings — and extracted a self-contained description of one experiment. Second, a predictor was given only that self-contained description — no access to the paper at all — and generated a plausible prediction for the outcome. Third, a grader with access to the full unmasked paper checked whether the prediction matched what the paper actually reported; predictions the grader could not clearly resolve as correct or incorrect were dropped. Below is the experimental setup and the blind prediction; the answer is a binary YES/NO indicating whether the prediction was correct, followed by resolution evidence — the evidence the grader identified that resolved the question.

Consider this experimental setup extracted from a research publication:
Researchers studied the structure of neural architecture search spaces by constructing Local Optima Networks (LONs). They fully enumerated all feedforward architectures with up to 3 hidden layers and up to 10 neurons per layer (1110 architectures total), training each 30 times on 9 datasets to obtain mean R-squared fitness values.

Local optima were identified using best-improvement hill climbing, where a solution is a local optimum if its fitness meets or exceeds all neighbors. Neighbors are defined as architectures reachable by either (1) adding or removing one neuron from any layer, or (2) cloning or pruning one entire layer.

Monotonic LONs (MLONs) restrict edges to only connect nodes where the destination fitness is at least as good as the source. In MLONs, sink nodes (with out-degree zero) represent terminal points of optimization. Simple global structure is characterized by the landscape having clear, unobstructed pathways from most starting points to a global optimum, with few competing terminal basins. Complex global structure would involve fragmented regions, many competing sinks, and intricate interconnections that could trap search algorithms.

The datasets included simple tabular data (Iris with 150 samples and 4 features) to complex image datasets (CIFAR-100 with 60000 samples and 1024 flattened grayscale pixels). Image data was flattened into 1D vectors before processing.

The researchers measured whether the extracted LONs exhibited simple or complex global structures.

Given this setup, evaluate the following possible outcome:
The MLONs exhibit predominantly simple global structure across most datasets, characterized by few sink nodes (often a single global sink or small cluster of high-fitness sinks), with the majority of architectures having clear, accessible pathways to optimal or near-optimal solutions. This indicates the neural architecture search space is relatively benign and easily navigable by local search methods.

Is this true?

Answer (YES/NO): YES